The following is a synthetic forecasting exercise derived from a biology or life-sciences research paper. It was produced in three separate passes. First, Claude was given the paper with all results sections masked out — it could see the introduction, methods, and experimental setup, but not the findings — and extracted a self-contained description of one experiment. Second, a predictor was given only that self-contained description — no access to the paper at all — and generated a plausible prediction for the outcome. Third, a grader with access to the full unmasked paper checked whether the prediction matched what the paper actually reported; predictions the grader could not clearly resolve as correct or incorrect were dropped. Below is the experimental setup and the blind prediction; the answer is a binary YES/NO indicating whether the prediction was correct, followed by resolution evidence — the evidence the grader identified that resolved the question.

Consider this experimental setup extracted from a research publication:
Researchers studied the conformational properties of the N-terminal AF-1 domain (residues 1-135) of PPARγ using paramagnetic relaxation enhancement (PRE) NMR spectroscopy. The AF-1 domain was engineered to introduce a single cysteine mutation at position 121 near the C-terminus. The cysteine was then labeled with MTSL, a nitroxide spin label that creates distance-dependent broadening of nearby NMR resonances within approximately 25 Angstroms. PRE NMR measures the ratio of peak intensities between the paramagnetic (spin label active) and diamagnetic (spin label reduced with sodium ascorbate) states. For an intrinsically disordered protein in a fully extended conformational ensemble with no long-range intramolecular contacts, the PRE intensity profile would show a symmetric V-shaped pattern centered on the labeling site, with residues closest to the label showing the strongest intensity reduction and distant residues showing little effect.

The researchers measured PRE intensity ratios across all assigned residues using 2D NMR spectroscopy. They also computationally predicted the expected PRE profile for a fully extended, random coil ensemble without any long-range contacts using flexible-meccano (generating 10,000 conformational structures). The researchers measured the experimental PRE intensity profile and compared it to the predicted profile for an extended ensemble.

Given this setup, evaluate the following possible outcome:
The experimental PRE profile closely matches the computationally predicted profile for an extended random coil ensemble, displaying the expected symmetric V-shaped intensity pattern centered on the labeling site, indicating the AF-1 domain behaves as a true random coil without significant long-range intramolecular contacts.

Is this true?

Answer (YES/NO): NO